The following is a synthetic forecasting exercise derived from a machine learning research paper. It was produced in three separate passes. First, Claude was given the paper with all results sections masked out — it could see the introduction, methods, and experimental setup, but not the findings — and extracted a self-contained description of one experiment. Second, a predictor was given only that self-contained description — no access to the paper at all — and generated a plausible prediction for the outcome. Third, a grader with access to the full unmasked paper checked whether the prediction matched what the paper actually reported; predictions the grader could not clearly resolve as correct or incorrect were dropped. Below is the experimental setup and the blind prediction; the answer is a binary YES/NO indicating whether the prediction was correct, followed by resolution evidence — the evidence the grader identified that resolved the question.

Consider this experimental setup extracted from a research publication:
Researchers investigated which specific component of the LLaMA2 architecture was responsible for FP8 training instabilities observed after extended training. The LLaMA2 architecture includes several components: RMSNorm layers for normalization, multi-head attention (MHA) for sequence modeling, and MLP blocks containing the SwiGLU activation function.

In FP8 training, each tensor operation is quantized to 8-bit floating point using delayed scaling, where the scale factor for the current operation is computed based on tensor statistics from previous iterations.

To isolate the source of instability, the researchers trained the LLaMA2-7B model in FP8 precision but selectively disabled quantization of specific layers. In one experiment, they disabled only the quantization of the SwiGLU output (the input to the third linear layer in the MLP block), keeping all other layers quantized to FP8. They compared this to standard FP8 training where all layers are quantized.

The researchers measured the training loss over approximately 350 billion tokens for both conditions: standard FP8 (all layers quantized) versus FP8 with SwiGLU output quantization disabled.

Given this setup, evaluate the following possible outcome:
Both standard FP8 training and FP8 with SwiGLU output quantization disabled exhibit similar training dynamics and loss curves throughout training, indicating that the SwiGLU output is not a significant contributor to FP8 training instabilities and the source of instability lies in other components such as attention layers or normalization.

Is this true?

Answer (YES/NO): NO